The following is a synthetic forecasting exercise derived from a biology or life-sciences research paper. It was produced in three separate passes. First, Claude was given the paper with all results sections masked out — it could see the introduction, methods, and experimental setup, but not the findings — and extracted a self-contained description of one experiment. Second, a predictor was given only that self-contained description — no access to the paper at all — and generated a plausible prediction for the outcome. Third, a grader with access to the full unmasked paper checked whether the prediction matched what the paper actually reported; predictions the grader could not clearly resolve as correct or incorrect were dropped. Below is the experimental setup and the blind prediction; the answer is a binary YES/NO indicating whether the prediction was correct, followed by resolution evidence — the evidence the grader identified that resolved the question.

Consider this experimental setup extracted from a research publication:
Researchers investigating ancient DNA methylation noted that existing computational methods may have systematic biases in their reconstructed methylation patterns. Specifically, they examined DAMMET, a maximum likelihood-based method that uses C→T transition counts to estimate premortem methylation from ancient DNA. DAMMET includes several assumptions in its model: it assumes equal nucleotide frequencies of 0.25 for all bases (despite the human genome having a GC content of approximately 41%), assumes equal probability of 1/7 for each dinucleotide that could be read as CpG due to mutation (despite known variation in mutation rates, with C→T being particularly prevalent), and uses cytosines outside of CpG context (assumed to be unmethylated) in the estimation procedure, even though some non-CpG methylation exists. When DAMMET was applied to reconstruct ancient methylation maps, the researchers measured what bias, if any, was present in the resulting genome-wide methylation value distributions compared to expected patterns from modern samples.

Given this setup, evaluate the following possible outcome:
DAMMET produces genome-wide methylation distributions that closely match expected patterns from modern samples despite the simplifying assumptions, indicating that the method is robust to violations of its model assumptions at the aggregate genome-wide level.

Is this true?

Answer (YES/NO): NO